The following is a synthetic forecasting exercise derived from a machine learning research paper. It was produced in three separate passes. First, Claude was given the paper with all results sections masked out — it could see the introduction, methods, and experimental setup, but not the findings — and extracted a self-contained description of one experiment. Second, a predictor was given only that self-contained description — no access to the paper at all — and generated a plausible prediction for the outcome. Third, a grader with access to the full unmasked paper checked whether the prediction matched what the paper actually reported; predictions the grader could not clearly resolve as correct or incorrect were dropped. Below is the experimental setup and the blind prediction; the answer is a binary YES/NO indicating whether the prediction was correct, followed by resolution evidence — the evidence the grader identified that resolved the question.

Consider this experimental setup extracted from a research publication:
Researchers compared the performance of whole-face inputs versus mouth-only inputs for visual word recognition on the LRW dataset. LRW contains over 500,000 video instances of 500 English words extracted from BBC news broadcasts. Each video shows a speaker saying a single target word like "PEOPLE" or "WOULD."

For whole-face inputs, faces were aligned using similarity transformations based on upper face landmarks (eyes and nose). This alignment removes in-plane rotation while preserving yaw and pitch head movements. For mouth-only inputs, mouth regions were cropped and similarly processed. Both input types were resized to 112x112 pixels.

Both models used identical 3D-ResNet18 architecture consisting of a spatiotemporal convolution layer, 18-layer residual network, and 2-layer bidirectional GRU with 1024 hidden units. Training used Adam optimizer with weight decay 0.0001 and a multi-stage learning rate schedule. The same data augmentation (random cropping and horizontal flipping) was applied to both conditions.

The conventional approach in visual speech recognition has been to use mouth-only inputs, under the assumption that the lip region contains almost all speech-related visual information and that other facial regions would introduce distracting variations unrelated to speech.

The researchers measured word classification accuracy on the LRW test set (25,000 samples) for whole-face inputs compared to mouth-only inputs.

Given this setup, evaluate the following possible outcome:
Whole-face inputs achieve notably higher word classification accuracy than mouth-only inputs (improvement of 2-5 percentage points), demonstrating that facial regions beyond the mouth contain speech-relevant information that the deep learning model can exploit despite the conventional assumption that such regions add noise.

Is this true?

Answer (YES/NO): NO